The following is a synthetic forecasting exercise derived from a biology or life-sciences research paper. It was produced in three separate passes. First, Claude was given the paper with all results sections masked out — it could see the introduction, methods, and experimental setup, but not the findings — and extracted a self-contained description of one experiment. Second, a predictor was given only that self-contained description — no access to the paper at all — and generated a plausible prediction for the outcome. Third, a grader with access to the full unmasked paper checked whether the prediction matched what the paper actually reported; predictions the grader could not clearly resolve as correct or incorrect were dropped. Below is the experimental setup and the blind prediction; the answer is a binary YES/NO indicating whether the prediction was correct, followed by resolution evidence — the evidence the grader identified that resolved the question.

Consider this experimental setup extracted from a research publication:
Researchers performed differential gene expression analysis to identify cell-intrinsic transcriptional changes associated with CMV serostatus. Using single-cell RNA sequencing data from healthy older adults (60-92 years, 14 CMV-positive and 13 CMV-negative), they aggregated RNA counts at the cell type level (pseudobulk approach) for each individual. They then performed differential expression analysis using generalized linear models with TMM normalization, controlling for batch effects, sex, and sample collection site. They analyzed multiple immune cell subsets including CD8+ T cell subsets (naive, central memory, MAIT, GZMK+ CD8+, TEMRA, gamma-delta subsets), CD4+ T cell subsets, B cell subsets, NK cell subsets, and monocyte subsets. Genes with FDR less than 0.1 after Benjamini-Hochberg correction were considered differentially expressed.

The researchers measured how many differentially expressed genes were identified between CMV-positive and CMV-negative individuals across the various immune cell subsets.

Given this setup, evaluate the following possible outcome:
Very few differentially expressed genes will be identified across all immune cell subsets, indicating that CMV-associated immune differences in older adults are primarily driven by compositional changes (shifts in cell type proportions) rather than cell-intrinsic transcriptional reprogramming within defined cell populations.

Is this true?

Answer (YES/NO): YES